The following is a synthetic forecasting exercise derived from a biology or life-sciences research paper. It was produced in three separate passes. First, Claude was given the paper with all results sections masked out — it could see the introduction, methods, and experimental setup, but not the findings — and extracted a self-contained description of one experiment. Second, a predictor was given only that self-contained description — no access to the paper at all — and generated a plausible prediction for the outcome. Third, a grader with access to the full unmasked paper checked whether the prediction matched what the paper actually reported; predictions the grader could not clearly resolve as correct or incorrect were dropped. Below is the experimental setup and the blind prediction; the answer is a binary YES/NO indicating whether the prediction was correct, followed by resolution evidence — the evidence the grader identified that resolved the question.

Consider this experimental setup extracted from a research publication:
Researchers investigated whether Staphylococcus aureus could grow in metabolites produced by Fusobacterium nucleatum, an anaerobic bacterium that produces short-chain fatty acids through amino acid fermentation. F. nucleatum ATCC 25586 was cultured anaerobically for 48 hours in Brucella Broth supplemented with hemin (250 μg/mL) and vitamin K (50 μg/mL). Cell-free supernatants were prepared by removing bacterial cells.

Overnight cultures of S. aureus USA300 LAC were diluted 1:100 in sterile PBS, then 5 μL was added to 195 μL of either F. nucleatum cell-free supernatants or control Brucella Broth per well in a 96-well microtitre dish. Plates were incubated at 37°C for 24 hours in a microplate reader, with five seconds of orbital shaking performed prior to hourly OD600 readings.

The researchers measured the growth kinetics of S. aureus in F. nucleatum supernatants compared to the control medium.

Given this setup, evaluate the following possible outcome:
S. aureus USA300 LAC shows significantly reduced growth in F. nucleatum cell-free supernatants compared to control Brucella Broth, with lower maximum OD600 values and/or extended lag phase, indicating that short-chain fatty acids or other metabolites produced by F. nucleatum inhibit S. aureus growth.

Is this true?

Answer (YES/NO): NO